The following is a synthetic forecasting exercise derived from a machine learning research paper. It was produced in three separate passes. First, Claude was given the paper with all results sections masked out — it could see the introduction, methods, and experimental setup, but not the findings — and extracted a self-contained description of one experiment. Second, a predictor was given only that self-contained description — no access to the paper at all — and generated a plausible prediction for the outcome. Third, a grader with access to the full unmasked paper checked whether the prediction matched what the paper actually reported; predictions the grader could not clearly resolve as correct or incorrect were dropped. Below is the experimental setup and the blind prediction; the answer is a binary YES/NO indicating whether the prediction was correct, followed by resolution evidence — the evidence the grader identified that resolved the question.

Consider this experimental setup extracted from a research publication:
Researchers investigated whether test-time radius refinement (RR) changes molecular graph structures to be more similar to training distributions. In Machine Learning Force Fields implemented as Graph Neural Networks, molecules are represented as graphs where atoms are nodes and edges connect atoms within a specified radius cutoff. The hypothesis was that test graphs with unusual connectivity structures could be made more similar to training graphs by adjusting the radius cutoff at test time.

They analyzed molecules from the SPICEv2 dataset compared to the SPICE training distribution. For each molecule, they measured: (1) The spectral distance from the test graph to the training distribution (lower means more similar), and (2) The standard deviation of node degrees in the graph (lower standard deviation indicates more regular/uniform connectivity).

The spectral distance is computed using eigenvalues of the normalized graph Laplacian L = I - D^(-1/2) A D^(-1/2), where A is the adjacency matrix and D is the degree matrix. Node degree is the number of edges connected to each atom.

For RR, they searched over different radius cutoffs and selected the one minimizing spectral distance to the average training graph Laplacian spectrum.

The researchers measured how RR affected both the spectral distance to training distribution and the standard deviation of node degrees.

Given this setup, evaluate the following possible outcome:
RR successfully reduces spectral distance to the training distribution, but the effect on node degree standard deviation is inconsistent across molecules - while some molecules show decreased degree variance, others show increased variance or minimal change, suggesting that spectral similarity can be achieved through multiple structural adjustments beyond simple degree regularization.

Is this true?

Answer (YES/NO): NO